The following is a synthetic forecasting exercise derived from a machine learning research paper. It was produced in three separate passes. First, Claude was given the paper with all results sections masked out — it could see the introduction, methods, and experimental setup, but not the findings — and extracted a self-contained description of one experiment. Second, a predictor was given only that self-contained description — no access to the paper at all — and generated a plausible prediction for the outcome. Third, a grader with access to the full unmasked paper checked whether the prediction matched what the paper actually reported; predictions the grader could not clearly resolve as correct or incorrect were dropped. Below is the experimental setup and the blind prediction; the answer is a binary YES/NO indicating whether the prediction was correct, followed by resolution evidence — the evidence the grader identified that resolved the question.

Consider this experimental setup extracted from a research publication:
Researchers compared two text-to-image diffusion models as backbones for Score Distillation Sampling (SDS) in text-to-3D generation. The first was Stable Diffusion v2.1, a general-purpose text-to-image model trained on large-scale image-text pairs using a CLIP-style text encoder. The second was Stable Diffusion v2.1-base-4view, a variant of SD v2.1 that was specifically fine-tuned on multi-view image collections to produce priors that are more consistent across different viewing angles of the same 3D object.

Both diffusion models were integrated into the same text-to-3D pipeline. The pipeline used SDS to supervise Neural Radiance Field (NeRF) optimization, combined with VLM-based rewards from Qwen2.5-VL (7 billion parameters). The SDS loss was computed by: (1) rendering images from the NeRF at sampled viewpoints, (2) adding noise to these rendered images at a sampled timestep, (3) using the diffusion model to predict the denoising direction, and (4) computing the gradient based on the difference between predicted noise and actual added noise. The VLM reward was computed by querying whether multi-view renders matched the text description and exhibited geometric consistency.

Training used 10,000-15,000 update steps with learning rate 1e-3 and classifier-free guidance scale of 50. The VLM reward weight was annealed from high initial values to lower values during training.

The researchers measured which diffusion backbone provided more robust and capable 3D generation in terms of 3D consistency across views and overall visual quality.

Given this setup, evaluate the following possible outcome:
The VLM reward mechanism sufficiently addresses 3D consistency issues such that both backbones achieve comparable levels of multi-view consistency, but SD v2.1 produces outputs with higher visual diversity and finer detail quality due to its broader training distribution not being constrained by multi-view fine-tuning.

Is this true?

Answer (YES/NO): NO